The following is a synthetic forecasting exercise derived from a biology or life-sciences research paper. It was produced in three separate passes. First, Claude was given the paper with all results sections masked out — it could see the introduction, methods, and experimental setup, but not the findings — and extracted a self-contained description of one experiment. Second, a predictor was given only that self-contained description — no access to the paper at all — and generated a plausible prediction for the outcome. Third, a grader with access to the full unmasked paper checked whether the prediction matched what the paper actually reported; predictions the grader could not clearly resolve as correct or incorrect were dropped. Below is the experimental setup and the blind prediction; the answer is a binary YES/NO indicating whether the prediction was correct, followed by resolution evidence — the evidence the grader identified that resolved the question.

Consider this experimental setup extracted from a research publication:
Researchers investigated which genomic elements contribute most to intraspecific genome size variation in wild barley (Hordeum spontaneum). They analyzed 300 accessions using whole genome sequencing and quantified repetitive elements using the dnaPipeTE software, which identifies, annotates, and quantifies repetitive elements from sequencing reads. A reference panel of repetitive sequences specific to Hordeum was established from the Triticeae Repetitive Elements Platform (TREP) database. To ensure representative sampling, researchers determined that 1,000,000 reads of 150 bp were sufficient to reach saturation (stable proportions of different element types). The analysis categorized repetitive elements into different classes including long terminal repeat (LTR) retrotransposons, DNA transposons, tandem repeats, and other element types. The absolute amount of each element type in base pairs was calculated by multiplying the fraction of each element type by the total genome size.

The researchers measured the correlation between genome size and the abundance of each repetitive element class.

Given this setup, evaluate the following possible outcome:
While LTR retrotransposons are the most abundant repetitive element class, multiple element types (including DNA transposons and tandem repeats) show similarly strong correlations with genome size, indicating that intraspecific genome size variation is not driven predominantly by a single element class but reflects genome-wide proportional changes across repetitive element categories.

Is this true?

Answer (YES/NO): NO